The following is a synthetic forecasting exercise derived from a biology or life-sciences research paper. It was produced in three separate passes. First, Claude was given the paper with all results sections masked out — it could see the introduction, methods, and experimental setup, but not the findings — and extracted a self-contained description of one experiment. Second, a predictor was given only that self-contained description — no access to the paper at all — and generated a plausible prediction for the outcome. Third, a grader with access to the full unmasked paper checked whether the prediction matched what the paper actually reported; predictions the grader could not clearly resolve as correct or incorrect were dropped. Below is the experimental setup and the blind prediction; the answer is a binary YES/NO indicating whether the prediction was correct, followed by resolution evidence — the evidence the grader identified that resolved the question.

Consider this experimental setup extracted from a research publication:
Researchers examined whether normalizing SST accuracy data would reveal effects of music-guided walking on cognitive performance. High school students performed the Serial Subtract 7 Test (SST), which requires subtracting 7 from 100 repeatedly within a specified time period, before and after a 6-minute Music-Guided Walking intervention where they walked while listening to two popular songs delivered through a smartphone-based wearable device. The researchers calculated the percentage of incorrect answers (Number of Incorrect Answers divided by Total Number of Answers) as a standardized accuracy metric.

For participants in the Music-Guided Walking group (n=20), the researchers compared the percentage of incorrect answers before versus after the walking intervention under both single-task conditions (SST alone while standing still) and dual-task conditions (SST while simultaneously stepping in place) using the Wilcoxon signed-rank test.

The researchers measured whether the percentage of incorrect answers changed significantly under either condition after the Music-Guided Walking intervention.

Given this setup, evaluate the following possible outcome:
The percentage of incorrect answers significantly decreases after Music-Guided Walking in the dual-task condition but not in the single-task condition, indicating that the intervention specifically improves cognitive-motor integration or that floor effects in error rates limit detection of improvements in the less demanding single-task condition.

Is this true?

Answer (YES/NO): NO